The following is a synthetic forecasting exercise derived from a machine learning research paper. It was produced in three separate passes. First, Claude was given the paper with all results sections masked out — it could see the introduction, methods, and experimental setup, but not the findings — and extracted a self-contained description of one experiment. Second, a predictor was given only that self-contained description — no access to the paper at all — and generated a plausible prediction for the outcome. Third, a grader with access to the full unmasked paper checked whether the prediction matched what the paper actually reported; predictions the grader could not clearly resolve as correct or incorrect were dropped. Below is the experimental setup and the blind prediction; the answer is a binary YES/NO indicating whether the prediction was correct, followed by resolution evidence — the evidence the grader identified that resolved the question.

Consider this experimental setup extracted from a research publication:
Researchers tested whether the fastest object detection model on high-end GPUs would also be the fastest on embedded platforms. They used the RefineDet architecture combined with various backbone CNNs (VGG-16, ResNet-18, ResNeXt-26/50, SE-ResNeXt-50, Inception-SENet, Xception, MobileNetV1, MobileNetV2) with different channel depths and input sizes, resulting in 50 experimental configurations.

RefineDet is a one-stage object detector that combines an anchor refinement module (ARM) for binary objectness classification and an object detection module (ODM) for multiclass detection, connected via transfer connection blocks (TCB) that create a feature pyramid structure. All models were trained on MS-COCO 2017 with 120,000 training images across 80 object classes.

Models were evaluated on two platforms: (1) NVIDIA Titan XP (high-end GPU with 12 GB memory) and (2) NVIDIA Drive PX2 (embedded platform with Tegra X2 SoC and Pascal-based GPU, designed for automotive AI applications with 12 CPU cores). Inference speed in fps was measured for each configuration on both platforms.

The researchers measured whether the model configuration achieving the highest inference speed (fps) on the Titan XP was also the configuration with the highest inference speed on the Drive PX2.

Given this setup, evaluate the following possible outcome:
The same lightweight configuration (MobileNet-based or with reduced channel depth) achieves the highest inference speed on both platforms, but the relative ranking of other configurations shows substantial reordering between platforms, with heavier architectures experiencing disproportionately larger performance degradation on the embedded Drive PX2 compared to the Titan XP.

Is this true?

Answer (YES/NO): NO